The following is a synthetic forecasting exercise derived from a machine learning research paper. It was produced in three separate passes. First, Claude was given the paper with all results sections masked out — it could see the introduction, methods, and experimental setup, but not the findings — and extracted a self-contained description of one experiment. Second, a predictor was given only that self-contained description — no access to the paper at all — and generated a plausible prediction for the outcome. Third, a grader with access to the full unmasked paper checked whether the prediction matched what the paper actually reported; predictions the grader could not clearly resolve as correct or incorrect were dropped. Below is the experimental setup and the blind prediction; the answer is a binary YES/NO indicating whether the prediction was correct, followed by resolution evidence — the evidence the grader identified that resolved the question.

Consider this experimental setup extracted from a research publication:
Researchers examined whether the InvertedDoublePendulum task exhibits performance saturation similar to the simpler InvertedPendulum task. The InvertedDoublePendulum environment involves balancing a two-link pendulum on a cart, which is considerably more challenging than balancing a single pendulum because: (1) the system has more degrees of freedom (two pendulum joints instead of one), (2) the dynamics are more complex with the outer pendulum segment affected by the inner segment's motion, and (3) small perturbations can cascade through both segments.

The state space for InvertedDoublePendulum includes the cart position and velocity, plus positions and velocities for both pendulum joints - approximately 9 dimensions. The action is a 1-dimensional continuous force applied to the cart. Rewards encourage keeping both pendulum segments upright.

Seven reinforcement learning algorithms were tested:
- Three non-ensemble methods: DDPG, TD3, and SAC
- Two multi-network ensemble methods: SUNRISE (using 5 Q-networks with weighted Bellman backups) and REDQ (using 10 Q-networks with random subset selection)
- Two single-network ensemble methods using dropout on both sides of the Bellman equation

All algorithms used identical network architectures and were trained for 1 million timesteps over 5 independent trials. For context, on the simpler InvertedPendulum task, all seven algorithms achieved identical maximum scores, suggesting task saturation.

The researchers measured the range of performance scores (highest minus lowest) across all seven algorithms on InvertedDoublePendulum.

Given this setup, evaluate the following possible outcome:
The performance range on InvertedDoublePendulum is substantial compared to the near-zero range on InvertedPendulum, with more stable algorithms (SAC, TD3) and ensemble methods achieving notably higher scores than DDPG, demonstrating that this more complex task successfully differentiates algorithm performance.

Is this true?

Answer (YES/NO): NO